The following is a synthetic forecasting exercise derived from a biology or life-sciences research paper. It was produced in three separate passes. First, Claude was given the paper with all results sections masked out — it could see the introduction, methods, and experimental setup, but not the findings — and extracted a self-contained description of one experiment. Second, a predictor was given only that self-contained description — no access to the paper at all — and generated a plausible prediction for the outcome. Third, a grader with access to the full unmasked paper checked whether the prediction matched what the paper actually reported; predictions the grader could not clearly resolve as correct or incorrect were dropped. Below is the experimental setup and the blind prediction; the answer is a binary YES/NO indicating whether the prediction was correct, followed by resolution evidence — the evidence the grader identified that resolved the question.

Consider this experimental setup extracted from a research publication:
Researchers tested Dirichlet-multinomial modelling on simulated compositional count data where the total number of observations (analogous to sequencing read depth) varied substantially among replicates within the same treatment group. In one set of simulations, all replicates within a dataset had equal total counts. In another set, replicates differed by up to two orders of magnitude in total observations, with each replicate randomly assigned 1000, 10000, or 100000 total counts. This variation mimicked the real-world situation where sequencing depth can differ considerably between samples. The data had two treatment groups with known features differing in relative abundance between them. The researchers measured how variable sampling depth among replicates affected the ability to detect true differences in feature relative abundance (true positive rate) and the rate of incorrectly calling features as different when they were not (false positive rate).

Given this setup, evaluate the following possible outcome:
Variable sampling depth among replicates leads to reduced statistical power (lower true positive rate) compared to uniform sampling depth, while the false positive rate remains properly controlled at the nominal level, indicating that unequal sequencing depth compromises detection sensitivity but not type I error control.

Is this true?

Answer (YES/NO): NO